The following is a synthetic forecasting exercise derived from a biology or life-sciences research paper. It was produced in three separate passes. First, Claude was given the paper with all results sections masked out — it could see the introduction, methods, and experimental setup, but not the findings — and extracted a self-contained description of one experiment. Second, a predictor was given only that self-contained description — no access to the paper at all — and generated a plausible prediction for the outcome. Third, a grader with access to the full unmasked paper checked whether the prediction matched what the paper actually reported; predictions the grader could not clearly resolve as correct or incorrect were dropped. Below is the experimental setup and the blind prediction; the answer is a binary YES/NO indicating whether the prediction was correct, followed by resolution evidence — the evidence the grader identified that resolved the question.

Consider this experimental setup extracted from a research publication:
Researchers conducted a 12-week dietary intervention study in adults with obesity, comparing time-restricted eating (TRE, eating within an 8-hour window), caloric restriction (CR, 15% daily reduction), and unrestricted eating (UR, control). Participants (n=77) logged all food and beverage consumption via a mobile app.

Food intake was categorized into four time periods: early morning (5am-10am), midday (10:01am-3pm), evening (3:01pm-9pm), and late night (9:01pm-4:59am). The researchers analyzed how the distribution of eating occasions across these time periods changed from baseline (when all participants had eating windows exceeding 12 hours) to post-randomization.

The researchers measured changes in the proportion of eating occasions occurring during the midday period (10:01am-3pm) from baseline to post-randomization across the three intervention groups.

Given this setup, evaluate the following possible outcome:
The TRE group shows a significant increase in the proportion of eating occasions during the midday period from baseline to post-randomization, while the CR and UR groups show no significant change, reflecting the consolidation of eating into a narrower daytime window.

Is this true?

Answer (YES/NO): NO